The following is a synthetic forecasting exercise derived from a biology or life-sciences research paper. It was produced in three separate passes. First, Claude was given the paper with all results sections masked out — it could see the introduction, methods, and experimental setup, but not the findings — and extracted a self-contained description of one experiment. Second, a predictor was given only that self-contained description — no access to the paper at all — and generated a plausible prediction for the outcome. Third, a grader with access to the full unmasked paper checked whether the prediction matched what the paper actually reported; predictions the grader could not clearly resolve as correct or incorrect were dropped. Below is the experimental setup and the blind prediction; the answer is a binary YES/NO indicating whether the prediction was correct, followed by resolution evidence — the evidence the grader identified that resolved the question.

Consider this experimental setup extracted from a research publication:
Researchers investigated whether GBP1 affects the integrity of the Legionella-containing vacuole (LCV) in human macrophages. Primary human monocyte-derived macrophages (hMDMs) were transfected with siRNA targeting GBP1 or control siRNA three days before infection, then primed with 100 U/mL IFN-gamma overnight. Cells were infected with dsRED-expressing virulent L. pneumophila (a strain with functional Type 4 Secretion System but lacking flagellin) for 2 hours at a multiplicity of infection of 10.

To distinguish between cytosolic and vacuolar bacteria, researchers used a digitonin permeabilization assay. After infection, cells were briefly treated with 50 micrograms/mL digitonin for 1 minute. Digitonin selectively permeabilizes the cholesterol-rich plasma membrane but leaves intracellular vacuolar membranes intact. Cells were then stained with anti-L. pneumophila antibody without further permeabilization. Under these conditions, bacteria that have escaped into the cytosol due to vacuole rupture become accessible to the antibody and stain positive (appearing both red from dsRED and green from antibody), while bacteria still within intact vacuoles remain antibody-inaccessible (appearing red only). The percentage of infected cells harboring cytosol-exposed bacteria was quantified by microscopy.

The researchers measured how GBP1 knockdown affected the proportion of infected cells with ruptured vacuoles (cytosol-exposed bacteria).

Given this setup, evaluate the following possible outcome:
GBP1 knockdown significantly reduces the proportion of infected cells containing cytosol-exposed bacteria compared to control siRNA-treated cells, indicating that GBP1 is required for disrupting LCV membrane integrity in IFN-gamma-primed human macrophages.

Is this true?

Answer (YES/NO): YES